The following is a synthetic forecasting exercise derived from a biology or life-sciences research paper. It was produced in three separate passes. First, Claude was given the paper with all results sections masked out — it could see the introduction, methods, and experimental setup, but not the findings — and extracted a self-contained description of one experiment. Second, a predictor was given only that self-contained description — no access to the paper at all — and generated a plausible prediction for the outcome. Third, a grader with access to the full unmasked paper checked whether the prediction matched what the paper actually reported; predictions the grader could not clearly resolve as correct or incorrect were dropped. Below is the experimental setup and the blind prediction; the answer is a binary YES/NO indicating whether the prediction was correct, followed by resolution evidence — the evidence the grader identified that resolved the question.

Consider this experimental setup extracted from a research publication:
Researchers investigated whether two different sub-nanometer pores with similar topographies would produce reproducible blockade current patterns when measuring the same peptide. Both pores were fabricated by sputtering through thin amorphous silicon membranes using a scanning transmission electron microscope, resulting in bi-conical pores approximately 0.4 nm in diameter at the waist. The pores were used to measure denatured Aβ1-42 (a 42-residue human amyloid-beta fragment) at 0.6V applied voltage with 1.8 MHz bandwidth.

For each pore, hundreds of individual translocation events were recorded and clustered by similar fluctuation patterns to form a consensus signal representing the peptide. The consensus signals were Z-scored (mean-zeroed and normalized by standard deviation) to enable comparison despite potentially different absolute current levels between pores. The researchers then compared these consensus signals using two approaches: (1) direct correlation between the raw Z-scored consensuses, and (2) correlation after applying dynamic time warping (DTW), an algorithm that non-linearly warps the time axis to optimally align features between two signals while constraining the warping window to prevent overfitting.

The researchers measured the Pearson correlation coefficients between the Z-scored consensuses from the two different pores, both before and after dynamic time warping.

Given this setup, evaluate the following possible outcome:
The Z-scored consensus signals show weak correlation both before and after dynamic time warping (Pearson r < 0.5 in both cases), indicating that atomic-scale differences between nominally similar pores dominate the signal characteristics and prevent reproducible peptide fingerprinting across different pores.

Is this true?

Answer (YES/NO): NO